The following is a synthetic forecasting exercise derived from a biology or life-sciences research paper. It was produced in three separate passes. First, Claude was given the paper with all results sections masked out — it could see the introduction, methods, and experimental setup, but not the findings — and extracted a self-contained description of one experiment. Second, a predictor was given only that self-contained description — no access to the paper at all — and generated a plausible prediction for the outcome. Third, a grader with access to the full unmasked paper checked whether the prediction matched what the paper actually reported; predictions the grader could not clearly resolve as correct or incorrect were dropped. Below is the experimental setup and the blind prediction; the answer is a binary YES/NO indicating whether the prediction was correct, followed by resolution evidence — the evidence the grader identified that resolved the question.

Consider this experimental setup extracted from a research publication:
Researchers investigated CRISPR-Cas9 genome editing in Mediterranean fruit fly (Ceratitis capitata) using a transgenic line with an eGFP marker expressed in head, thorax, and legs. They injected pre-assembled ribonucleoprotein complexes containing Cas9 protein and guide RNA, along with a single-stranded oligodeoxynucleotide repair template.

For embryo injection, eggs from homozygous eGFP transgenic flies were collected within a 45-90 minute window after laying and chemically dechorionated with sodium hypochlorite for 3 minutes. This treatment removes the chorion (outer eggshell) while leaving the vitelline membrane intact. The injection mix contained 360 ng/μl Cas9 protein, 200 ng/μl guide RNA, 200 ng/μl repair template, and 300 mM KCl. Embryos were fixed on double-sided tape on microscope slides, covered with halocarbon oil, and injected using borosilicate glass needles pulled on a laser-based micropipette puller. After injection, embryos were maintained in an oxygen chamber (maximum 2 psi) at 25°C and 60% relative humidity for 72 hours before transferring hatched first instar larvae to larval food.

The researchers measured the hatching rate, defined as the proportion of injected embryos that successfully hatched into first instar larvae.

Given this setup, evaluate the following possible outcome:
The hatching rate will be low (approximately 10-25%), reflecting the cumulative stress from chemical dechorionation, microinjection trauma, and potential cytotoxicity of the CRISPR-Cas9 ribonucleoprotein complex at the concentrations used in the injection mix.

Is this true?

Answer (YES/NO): NO